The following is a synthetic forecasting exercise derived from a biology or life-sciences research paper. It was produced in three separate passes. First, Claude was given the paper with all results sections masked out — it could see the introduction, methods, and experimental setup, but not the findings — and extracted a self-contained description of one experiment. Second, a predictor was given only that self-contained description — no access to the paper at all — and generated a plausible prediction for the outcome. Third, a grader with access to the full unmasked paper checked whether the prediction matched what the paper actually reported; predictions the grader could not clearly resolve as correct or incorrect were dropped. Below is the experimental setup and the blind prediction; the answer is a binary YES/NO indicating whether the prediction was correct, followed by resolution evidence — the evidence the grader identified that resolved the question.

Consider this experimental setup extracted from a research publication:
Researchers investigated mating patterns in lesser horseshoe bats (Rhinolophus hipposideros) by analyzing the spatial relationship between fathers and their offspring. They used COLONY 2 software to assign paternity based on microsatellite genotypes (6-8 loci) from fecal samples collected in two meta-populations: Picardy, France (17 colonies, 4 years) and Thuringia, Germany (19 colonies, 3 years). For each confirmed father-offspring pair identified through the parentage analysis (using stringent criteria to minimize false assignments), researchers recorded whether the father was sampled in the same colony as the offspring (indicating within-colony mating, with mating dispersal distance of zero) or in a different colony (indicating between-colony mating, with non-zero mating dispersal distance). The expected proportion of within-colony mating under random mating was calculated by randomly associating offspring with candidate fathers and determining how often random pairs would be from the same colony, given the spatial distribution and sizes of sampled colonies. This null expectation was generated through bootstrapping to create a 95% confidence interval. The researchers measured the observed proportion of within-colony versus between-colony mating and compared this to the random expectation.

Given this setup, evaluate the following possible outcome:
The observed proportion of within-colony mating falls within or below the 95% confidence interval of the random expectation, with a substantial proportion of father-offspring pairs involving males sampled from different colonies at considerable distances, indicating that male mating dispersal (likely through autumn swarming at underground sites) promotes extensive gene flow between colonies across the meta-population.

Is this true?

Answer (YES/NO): NO